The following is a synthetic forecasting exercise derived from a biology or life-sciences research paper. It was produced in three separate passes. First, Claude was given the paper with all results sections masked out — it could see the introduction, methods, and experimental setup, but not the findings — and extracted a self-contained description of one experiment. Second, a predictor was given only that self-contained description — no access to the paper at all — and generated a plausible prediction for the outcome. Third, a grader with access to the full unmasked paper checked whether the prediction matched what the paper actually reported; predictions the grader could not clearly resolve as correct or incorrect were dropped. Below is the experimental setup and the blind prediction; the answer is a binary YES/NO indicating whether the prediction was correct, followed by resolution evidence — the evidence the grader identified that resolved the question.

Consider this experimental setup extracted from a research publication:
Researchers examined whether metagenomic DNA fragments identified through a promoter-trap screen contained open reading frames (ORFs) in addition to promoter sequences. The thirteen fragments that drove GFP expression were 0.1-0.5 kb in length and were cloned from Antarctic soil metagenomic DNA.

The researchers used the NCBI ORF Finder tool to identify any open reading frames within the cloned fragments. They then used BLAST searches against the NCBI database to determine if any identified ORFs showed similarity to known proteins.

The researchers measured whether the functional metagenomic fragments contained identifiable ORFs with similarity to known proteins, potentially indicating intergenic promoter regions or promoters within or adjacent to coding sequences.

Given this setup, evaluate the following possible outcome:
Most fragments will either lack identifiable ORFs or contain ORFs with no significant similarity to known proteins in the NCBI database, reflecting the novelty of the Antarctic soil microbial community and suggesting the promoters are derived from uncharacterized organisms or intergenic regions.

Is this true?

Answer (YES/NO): NO